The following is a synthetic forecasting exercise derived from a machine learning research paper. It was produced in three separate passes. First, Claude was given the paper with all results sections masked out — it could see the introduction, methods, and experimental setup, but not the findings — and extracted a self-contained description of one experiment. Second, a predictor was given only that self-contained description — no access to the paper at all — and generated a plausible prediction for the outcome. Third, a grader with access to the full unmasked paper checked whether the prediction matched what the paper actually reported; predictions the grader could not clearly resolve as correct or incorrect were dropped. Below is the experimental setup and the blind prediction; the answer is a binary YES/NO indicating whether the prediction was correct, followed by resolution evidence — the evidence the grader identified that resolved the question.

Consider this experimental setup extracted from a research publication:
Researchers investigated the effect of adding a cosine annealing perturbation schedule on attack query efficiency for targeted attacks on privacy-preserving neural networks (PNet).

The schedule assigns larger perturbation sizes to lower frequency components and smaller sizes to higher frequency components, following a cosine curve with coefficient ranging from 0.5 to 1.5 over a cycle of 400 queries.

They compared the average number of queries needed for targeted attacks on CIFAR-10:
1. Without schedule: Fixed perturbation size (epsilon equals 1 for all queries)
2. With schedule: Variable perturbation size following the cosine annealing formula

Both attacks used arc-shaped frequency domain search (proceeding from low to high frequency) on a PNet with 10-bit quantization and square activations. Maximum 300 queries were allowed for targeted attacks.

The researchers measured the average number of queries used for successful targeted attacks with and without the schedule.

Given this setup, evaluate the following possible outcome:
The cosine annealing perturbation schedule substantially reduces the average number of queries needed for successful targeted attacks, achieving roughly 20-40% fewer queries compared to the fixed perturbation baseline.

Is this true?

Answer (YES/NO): YES